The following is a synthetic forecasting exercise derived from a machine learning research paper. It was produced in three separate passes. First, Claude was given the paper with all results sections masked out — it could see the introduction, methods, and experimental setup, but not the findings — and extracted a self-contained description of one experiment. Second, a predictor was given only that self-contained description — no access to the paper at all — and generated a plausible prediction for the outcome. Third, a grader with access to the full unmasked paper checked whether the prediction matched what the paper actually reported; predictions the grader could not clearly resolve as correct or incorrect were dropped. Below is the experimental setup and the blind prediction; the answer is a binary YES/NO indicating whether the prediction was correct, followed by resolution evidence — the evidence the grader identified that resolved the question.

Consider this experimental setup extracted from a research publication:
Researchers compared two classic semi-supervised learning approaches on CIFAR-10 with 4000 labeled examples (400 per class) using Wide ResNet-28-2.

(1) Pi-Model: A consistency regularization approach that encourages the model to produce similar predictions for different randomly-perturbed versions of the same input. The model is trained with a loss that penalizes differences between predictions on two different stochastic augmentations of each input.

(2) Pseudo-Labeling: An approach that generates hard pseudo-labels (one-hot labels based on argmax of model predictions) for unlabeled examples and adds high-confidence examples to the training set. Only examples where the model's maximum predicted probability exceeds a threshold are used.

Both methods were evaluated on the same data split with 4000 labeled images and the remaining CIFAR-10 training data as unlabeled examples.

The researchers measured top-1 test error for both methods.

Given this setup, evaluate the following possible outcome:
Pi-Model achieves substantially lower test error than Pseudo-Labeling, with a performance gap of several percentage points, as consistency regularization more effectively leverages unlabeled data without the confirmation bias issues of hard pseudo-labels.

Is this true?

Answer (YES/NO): NO